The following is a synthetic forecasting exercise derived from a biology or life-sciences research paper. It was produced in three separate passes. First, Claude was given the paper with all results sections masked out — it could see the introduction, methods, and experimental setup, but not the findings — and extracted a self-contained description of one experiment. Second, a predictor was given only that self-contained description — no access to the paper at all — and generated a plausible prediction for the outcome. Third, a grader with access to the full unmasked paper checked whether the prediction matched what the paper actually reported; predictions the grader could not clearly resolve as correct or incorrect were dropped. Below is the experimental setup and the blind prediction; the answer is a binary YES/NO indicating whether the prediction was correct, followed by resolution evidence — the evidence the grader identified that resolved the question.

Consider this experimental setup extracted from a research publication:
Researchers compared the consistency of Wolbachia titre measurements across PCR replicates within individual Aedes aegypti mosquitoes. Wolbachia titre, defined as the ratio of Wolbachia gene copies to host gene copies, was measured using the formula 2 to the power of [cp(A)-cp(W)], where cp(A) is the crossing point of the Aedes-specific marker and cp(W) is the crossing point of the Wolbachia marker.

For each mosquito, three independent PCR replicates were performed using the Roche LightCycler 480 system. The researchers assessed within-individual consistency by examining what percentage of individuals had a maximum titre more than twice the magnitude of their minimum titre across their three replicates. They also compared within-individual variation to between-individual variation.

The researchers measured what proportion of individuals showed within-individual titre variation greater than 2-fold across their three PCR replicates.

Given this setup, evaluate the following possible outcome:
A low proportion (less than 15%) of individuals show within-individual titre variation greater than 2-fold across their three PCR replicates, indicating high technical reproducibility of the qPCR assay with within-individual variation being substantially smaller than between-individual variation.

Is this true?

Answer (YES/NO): YES